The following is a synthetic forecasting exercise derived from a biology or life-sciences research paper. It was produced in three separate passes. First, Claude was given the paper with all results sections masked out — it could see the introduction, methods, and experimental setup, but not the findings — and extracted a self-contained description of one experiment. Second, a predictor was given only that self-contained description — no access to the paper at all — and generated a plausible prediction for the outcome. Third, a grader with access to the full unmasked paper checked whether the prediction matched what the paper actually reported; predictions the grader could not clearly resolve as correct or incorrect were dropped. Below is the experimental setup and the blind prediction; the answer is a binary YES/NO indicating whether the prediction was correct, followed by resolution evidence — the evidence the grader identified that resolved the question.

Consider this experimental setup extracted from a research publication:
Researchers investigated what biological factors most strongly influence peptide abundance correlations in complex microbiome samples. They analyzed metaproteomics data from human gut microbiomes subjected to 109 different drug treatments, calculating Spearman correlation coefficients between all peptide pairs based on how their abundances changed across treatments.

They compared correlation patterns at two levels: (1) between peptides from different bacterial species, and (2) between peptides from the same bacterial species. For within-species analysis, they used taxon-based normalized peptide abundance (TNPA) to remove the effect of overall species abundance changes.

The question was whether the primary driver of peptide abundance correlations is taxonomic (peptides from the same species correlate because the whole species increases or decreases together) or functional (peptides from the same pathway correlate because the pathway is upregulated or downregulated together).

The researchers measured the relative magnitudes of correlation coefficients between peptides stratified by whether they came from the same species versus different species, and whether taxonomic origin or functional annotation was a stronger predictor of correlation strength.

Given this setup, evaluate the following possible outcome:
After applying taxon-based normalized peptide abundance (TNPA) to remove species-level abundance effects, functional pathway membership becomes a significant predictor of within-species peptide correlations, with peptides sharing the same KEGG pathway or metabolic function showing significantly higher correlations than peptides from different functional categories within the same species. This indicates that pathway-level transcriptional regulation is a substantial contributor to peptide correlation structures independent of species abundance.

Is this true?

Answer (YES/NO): NO